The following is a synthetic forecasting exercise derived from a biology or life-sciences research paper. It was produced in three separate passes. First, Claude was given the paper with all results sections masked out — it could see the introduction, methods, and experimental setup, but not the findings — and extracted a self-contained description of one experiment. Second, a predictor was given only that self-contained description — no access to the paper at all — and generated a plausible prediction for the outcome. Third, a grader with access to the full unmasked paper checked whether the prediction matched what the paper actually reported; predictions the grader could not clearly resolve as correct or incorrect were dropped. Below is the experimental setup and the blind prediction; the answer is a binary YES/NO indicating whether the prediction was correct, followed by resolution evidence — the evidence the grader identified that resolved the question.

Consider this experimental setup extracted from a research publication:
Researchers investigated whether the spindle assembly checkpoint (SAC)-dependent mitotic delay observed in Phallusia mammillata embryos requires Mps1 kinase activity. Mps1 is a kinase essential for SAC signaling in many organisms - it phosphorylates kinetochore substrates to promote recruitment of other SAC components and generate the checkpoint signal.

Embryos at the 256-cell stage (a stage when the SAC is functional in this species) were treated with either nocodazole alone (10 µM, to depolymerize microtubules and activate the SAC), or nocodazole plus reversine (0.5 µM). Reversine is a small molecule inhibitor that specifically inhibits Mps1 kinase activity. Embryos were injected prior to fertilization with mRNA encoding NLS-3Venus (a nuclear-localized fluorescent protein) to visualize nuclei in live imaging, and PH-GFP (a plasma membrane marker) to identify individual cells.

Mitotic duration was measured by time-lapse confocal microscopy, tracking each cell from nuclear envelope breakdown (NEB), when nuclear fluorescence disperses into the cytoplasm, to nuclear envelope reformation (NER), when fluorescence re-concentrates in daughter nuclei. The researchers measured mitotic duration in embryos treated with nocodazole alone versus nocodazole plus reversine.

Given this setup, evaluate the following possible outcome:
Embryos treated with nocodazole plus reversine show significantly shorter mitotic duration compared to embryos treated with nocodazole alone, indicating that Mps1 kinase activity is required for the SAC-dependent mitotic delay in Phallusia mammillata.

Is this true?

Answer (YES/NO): YES